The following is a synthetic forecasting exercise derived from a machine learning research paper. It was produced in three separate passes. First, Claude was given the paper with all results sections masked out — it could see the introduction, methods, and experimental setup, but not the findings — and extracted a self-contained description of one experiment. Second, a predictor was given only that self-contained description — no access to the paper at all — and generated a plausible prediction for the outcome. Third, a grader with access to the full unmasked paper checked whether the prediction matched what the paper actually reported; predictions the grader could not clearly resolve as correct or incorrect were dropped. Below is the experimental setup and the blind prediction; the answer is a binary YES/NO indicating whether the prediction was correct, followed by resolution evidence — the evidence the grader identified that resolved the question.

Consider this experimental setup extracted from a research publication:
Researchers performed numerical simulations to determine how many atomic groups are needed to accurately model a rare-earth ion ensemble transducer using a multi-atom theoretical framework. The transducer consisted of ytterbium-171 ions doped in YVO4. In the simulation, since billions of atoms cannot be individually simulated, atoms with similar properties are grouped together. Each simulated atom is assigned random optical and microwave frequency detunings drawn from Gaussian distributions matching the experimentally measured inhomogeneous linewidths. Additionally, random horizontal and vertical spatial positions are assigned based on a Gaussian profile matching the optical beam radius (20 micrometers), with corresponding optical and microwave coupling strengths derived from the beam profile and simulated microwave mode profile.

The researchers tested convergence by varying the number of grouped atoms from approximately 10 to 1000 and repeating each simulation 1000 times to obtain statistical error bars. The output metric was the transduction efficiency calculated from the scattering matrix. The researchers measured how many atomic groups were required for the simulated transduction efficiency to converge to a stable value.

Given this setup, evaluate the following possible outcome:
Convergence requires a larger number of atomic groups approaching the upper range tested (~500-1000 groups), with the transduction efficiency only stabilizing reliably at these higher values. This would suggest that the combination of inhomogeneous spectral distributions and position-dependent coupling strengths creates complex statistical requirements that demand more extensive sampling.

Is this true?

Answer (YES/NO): NO